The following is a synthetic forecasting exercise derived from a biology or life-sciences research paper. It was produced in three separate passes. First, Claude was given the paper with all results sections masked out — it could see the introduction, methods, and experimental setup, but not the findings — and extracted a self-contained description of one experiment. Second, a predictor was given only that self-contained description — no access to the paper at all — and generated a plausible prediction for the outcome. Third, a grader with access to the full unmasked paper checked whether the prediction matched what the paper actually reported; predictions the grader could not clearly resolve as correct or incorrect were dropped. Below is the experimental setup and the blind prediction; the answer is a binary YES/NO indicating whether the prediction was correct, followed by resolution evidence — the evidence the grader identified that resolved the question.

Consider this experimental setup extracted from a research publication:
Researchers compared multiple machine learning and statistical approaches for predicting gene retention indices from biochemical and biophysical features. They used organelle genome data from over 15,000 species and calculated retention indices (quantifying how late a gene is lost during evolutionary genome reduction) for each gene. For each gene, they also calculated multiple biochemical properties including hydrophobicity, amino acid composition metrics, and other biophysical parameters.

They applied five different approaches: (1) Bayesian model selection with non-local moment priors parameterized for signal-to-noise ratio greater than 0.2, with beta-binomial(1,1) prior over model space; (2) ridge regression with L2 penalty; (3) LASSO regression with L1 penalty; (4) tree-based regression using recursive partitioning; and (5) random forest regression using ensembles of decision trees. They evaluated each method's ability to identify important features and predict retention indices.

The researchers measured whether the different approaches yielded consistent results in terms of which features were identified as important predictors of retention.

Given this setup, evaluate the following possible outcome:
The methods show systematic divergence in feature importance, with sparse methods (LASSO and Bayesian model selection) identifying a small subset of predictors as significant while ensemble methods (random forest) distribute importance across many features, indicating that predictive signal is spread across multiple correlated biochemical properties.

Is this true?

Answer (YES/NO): NO